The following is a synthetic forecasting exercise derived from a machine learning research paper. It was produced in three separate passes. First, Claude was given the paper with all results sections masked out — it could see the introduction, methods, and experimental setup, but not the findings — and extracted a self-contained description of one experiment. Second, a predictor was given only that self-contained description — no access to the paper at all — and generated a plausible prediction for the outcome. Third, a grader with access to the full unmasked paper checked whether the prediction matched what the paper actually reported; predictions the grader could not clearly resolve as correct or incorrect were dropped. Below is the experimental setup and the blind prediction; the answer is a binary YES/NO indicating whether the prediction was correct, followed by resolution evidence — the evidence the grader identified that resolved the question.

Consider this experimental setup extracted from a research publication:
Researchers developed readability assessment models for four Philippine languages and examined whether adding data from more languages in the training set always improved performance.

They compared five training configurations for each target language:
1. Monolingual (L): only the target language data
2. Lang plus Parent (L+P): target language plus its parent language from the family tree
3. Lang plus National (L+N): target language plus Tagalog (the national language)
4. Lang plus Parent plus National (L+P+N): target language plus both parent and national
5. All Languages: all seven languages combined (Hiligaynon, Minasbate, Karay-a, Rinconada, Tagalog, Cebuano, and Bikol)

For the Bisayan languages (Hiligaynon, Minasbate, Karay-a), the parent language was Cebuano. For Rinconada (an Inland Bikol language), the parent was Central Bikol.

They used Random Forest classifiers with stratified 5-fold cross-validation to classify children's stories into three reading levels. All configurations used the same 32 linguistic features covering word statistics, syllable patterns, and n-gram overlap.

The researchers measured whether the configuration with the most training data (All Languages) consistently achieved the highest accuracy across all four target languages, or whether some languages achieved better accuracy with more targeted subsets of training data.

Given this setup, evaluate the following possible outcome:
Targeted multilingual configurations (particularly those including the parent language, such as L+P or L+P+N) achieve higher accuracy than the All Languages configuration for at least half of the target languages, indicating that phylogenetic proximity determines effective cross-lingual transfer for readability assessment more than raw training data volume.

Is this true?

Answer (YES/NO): NO